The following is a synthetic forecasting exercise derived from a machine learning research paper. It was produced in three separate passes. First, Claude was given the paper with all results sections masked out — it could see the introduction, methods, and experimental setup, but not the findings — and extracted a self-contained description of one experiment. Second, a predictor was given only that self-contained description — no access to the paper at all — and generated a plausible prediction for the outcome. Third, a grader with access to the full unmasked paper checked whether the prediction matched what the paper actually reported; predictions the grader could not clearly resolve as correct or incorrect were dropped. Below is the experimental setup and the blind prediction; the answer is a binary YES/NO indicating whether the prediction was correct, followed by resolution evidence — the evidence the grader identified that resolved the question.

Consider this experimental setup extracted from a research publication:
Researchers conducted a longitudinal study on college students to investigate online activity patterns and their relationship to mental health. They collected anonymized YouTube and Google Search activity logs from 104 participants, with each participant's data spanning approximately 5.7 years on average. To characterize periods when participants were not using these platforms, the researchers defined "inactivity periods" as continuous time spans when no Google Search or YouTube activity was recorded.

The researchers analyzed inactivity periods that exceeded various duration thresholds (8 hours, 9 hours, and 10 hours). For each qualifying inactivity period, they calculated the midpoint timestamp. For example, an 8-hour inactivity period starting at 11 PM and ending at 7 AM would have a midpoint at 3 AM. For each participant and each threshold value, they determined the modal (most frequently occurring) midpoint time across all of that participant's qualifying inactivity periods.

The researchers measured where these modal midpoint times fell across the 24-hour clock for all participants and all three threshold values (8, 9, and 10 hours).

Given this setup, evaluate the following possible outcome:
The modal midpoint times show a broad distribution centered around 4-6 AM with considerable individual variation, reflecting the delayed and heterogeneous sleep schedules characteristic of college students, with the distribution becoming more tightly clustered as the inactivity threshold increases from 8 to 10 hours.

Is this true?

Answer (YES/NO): NO